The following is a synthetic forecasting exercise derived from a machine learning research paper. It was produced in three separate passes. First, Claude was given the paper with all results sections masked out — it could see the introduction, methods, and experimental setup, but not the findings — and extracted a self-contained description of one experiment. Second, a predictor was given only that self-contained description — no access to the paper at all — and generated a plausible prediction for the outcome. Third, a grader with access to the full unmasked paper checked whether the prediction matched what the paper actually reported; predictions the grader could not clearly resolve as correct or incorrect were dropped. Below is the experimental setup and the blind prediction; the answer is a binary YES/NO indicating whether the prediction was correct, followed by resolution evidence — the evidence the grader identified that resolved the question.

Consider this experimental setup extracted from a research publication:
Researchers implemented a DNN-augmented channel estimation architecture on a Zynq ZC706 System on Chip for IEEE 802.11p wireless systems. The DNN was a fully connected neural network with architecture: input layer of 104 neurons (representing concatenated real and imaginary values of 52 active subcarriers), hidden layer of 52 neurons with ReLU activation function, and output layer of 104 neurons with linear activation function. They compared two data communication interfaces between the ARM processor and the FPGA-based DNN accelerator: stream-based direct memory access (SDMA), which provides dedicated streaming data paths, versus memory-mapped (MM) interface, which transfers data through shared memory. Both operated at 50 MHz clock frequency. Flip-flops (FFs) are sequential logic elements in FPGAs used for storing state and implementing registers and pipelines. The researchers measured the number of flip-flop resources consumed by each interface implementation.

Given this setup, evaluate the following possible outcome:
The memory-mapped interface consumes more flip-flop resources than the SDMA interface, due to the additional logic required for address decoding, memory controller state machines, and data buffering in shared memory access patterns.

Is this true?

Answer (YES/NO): NO